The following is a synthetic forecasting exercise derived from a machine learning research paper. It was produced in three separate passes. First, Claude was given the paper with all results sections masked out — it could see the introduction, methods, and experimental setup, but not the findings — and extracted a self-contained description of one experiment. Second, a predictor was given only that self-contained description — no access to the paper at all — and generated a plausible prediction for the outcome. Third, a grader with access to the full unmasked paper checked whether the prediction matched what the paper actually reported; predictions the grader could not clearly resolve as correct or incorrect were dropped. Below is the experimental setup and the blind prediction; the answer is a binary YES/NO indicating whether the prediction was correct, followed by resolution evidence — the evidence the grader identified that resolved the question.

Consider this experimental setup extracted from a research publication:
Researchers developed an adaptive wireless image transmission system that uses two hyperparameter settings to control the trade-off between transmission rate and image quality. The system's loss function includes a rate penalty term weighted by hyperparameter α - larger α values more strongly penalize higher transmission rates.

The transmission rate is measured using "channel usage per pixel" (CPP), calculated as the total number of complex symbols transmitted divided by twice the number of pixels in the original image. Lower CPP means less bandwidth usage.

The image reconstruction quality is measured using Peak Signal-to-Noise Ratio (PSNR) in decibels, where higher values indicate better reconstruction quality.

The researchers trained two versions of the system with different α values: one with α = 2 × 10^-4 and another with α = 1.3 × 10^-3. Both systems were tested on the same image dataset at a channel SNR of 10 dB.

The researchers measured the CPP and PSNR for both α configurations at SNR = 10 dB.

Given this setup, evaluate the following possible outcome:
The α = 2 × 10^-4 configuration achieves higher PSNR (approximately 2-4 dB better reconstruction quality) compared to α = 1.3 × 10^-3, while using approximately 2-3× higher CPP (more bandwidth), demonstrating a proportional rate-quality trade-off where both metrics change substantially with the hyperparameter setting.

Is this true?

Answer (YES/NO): NO